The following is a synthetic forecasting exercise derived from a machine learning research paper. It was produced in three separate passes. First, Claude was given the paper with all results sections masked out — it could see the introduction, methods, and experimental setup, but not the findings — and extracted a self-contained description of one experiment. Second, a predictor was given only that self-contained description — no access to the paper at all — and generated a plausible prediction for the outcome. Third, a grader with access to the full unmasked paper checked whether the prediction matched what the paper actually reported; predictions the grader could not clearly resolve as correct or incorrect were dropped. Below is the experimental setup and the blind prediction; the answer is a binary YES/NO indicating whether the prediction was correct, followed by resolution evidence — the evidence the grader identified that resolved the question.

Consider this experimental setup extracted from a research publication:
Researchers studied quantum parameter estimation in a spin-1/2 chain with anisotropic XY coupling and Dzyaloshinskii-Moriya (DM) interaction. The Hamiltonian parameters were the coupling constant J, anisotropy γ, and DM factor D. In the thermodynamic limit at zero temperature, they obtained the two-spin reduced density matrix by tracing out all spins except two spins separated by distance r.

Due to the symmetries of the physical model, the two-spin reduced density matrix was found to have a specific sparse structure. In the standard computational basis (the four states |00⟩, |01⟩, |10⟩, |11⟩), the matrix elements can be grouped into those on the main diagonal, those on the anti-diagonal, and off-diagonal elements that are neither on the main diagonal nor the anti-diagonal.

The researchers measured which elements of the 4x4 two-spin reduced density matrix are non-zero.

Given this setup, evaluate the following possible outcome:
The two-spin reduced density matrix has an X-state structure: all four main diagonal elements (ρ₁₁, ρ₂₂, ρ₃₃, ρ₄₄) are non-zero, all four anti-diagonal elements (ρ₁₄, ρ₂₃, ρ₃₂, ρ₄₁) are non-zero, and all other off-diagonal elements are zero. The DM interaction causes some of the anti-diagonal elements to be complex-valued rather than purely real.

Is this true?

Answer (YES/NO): NO